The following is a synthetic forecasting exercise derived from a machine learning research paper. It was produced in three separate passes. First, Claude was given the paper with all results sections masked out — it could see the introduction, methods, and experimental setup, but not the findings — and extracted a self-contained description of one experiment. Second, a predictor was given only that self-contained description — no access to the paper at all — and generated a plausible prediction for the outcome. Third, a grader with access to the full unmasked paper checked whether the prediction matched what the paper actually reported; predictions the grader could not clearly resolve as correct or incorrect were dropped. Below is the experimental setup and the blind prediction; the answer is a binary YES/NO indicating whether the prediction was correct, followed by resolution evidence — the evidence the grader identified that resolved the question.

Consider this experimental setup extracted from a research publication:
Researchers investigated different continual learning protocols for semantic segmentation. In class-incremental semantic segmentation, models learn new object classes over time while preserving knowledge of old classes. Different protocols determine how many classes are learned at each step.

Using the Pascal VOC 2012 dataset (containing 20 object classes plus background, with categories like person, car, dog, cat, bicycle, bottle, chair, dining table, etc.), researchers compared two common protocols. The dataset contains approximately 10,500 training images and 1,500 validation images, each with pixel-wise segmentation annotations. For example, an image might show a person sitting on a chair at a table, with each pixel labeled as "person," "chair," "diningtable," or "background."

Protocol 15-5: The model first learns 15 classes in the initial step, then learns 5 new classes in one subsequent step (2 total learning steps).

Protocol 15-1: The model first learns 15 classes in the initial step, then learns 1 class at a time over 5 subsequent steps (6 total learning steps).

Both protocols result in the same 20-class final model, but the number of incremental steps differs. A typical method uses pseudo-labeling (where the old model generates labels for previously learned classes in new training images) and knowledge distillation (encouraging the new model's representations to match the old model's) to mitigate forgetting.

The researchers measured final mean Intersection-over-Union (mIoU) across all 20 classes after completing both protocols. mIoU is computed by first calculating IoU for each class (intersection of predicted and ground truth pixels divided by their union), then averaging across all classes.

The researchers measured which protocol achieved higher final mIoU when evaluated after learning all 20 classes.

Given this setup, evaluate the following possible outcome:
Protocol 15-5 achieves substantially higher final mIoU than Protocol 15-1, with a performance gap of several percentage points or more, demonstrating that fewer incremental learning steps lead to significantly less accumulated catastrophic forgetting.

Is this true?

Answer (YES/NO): NO